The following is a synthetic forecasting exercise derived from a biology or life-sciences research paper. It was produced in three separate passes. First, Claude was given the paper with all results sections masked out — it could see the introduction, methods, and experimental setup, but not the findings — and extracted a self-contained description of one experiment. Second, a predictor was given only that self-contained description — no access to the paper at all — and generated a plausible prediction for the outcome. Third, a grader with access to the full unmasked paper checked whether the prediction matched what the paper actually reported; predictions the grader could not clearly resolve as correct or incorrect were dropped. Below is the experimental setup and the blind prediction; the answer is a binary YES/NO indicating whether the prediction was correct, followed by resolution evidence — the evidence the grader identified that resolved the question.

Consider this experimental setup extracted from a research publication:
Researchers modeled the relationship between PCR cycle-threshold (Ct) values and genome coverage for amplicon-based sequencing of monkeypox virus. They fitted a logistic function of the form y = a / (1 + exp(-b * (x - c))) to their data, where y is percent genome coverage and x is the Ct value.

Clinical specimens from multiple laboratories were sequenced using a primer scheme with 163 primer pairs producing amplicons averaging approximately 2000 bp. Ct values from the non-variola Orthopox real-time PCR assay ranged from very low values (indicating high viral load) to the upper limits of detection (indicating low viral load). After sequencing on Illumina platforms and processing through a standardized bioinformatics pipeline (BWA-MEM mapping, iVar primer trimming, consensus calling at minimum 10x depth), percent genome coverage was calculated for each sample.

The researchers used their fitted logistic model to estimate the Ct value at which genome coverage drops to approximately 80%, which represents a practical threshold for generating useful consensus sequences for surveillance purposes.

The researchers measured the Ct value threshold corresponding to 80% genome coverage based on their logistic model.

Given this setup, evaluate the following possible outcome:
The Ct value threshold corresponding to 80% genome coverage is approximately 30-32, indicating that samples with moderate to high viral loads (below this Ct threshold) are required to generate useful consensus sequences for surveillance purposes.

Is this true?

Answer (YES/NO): YES